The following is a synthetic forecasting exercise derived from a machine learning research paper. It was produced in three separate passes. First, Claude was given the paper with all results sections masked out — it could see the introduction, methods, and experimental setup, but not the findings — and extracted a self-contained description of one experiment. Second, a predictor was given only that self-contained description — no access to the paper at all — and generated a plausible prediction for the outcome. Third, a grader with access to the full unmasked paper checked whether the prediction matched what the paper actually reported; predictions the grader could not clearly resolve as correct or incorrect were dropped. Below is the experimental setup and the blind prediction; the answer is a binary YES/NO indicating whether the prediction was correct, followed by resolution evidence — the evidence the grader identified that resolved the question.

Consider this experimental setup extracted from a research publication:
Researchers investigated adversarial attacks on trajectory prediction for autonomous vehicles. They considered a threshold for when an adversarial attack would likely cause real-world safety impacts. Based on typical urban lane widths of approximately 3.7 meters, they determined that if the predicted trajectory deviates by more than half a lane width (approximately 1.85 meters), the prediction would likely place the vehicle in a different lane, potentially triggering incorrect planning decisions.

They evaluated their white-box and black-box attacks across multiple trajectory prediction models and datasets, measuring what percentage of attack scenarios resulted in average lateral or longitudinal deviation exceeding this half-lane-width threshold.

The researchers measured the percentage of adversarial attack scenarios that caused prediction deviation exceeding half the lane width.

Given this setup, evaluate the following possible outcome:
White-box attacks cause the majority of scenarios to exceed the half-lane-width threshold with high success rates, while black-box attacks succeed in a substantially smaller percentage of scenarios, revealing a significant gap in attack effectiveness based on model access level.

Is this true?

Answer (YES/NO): NO